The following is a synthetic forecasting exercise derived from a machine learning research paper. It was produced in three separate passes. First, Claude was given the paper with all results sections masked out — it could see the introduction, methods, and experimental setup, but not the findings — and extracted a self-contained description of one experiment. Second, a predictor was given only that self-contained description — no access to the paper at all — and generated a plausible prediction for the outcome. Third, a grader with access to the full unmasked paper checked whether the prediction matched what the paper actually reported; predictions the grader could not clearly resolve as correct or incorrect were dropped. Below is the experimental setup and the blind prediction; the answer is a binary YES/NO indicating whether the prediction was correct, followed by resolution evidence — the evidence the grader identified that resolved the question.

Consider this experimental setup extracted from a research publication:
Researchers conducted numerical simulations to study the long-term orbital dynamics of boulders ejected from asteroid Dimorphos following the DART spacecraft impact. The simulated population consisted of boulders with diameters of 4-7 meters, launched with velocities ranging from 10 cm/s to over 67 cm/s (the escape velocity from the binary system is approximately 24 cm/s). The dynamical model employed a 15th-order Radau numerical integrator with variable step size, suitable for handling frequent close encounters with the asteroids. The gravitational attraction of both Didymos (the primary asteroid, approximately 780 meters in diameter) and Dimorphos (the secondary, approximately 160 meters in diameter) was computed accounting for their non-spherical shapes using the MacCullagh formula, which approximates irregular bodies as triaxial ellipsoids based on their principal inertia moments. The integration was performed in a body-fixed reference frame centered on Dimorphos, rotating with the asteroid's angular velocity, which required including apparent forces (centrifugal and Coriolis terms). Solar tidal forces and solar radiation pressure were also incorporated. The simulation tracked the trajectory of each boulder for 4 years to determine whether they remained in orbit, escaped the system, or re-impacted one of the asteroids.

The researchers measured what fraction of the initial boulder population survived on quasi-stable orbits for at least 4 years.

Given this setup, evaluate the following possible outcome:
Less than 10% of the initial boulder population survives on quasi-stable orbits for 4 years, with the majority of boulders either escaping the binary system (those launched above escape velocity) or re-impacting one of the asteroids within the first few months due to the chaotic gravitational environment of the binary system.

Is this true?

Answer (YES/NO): YES